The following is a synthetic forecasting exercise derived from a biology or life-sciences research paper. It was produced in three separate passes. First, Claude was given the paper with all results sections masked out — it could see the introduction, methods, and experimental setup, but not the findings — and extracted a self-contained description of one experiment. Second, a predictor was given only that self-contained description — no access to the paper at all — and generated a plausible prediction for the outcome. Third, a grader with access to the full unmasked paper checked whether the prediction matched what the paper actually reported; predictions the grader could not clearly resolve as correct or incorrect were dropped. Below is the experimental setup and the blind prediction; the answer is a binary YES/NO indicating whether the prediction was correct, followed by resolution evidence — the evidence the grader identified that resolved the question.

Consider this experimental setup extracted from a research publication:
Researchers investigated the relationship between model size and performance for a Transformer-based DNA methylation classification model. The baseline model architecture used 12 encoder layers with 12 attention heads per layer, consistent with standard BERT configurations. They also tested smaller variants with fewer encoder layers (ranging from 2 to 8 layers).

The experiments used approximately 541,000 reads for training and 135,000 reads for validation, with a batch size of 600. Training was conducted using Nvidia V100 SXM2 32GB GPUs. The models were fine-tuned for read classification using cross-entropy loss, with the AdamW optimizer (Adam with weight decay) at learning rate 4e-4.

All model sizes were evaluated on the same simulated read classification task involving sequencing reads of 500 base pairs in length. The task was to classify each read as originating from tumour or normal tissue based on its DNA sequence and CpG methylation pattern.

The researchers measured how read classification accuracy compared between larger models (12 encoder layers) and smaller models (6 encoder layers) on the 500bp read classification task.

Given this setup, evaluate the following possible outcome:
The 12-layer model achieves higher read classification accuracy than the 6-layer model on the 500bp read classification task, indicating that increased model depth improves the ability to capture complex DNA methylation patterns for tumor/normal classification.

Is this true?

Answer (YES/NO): NO